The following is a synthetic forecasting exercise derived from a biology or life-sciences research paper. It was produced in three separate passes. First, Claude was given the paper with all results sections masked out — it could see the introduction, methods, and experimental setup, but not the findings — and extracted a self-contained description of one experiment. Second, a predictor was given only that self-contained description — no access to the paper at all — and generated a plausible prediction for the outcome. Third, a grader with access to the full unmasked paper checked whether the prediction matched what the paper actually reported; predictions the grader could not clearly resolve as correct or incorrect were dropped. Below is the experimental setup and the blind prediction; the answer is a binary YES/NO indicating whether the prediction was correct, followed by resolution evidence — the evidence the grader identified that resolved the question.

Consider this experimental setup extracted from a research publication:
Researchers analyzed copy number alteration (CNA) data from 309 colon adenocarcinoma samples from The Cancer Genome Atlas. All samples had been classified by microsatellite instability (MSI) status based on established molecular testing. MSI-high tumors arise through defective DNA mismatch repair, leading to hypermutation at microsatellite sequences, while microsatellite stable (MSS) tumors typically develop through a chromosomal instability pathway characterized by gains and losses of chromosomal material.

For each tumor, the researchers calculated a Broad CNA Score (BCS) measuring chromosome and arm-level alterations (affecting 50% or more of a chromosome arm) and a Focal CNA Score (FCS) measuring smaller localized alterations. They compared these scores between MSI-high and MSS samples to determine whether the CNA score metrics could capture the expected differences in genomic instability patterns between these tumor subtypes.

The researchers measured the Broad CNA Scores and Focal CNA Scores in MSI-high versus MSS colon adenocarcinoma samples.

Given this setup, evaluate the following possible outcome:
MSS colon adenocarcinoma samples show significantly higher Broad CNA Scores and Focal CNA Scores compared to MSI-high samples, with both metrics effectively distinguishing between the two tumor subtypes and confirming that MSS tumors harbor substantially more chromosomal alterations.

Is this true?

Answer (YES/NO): NO